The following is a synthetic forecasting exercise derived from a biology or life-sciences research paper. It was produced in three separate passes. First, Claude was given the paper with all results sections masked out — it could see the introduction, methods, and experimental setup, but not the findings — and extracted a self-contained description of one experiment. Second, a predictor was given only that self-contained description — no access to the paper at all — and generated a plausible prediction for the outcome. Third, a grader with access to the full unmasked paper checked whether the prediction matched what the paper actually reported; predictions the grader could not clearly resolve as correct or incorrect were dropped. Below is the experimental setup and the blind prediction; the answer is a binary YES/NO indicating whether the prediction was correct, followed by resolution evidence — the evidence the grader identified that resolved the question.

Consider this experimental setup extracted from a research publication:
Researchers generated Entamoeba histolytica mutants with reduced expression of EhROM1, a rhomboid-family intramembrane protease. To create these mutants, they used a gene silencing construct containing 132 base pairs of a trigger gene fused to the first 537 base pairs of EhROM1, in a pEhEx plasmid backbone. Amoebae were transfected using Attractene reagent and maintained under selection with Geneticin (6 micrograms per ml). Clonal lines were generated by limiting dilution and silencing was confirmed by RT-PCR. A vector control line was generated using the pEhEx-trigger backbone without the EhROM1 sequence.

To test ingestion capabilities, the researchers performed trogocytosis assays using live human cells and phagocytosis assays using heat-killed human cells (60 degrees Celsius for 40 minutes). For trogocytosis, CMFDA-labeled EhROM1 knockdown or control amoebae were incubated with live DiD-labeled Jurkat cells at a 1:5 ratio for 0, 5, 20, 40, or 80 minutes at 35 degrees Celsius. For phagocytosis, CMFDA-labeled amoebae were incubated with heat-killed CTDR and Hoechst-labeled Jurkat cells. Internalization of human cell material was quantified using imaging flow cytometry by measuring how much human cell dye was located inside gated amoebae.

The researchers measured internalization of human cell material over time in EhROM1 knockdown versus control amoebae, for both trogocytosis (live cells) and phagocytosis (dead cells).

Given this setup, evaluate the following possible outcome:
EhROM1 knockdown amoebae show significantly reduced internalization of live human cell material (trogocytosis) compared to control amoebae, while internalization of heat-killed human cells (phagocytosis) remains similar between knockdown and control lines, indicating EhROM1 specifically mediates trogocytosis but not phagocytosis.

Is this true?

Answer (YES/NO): NO